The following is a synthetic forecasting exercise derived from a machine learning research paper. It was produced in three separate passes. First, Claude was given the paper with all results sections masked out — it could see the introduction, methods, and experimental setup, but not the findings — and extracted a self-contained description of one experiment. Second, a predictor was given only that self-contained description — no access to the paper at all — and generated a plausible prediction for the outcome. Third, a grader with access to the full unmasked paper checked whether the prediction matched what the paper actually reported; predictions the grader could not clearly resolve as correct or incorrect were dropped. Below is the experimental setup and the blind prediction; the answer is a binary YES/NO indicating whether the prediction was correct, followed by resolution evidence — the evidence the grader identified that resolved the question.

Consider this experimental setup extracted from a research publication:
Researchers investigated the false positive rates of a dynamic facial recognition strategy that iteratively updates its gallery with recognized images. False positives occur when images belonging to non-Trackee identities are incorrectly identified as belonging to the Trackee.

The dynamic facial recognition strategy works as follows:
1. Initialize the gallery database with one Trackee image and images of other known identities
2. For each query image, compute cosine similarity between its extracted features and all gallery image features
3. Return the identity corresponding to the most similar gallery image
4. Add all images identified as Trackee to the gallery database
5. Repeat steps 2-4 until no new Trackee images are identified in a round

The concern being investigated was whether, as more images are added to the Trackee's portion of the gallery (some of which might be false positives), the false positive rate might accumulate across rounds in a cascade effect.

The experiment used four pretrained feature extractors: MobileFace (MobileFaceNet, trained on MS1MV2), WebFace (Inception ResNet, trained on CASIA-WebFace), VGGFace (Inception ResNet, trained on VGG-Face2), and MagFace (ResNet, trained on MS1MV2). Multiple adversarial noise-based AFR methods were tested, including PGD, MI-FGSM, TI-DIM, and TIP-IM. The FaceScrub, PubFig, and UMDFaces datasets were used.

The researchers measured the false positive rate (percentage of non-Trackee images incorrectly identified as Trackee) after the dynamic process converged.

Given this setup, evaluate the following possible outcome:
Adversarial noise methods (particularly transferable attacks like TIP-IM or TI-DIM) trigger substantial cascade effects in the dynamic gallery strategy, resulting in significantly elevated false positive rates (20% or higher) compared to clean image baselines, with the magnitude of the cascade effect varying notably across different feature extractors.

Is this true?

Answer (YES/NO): NO